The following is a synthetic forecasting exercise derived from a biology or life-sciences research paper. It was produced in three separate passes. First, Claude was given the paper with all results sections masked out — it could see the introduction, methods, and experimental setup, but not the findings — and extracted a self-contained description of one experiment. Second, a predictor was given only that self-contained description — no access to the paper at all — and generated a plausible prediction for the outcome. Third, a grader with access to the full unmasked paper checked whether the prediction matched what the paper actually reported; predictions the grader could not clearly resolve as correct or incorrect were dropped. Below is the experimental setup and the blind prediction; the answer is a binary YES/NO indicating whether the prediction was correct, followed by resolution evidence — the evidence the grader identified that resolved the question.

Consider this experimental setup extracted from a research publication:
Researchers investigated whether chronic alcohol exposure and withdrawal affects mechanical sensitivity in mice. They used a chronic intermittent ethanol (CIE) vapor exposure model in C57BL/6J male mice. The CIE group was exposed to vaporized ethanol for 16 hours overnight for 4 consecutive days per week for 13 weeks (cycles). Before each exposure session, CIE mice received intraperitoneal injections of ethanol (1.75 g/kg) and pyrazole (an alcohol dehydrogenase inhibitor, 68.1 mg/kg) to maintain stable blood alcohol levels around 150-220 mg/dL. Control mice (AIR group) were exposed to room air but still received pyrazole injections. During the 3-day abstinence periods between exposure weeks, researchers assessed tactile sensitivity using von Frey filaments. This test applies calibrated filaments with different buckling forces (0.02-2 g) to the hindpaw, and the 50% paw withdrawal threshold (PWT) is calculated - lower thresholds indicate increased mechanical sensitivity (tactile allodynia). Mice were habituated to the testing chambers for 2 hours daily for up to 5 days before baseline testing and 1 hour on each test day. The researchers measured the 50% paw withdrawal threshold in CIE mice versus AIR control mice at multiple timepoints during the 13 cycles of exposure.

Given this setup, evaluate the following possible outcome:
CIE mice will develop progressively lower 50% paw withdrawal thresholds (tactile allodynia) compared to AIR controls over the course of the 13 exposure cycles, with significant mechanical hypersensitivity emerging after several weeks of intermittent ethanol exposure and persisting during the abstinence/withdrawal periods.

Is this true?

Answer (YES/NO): YES